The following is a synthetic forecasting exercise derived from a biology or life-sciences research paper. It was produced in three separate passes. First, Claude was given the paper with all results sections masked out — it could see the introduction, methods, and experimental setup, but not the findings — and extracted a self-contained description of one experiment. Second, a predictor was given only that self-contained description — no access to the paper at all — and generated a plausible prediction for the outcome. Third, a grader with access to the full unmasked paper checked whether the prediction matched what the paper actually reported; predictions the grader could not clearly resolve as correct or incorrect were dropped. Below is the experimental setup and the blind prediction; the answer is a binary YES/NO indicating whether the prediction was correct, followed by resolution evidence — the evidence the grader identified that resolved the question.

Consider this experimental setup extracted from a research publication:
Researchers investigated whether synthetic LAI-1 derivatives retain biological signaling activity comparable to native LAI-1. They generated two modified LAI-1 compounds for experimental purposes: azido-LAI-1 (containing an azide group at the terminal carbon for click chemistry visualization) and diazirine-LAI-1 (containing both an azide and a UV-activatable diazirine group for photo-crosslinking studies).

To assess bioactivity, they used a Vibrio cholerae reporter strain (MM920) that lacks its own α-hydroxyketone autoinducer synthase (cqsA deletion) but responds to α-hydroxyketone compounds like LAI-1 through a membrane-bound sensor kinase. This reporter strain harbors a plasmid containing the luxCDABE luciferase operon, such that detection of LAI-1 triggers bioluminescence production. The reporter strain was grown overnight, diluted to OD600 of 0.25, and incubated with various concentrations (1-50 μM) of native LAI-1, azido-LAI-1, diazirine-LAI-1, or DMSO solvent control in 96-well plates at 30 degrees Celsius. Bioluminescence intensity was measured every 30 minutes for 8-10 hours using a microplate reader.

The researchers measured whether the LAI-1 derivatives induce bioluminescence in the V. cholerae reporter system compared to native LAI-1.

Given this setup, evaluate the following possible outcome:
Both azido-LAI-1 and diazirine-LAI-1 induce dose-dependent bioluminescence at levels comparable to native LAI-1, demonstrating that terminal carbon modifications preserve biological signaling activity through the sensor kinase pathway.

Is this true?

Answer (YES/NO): NO